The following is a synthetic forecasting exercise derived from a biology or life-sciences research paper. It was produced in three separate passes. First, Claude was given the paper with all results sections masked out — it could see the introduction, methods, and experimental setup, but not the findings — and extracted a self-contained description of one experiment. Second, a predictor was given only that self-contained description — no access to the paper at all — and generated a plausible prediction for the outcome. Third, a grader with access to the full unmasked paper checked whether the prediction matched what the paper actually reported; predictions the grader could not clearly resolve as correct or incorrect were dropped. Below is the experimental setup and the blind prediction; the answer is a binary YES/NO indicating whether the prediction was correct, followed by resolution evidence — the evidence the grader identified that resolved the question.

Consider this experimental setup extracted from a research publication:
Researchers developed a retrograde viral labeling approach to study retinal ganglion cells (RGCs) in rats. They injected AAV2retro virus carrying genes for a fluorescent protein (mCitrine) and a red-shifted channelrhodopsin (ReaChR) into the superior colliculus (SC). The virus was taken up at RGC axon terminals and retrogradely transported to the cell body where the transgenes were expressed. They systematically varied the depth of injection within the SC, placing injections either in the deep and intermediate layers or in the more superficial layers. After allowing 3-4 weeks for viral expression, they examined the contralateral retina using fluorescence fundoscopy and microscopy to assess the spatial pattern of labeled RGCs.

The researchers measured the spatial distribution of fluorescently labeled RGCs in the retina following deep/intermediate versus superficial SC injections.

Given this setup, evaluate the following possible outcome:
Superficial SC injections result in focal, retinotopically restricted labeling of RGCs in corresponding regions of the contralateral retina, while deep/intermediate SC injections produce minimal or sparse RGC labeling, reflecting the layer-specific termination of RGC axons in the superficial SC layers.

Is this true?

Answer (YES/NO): NO